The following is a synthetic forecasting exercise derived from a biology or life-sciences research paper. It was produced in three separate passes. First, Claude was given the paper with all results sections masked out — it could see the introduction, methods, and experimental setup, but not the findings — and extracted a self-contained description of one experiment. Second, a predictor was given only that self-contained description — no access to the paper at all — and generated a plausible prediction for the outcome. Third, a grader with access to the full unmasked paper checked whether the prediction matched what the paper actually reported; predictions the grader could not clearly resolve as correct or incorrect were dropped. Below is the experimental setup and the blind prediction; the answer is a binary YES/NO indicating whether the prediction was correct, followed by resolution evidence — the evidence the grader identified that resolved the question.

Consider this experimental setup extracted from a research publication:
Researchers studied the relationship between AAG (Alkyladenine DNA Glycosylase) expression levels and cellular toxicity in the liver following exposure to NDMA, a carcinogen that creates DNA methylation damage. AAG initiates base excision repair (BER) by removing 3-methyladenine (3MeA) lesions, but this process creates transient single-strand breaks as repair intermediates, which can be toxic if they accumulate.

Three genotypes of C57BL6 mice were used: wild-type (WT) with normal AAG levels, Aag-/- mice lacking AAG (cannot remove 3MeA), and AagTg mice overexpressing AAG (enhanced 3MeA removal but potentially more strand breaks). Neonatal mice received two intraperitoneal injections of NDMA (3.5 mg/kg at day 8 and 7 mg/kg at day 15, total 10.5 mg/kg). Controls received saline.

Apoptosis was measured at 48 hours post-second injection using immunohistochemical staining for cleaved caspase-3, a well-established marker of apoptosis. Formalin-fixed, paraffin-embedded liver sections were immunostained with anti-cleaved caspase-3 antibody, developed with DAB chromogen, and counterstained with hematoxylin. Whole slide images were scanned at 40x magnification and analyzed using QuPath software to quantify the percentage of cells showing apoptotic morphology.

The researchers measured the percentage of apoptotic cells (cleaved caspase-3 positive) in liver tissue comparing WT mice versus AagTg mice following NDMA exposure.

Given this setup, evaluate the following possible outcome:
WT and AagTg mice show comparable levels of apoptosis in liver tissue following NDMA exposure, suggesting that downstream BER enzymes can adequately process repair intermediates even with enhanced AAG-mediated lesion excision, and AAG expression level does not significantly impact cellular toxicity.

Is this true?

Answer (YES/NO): NO